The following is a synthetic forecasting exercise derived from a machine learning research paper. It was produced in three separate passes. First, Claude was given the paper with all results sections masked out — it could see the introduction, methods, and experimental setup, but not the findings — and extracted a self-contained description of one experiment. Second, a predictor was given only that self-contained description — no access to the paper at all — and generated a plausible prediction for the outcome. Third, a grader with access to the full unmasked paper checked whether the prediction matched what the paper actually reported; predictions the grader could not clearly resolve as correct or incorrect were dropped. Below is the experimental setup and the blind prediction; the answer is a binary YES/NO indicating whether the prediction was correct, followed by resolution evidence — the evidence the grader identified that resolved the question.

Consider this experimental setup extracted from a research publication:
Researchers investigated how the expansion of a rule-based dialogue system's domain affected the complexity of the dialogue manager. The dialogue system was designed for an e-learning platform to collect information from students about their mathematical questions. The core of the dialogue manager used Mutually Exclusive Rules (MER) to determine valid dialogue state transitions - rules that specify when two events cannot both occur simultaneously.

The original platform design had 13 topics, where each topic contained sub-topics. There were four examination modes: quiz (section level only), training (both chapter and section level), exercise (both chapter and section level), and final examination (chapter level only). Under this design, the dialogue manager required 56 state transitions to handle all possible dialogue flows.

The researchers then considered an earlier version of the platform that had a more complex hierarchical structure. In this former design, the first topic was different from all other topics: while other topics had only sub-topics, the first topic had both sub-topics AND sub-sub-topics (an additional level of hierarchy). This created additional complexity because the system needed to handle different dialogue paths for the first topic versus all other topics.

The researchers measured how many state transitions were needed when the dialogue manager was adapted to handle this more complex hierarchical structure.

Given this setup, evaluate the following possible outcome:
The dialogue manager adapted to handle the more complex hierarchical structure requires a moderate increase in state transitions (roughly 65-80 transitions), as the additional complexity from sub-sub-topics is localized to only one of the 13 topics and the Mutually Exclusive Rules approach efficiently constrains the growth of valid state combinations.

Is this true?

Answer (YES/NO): NO